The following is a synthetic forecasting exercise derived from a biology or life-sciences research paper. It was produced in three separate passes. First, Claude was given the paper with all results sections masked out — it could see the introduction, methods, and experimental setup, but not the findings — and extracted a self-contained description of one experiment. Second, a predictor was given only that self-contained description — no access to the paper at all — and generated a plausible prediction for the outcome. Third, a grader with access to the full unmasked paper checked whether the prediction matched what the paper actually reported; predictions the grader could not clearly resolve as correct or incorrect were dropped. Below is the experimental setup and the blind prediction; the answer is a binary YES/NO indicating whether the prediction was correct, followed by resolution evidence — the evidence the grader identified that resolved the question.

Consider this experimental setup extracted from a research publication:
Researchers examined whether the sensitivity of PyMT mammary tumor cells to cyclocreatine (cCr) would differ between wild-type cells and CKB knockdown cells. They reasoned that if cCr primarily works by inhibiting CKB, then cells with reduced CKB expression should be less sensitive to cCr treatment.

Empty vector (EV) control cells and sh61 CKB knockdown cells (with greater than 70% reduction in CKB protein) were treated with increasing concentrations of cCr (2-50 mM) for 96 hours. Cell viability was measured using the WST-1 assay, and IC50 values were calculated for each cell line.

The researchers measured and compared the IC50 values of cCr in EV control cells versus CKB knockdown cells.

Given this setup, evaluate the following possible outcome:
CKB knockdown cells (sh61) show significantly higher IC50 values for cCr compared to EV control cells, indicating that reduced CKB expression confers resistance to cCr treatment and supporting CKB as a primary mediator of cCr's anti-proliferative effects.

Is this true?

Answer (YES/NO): NO